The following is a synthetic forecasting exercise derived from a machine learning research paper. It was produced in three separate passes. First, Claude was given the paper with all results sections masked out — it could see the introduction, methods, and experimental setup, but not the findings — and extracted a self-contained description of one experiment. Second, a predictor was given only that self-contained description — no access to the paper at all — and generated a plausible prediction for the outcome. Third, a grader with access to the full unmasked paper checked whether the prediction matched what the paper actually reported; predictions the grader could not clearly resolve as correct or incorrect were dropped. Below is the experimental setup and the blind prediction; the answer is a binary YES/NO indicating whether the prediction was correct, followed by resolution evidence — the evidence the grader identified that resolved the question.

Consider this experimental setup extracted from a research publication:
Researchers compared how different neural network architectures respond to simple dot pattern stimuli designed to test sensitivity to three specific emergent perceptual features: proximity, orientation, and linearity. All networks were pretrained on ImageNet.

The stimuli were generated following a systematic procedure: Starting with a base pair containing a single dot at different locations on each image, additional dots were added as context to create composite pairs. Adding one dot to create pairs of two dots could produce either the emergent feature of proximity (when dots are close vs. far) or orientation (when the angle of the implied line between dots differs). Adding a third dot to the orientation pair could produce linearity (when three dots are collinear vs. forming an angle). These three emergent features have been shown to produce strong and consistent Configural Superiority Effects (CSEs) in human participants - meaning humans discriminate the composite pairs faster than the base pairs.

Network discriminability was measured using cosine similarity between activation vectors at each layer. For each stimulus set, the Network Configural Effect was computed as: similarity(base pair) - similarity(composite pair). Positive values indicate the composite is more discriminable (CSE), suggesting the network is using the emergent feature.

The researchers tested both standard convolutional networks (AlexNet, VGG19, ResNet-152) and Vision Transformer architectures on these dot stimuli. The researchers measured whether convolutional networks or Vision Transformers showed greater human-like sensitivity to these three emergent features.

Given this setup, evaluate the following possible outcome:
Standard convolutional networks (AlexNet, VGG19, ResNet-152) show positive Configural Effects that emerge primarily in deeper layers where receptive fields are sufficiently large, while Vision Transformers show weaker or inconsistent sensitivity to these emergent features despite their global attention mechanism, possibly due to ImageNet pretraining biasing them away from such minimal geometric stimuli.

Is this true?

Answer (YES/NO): NO